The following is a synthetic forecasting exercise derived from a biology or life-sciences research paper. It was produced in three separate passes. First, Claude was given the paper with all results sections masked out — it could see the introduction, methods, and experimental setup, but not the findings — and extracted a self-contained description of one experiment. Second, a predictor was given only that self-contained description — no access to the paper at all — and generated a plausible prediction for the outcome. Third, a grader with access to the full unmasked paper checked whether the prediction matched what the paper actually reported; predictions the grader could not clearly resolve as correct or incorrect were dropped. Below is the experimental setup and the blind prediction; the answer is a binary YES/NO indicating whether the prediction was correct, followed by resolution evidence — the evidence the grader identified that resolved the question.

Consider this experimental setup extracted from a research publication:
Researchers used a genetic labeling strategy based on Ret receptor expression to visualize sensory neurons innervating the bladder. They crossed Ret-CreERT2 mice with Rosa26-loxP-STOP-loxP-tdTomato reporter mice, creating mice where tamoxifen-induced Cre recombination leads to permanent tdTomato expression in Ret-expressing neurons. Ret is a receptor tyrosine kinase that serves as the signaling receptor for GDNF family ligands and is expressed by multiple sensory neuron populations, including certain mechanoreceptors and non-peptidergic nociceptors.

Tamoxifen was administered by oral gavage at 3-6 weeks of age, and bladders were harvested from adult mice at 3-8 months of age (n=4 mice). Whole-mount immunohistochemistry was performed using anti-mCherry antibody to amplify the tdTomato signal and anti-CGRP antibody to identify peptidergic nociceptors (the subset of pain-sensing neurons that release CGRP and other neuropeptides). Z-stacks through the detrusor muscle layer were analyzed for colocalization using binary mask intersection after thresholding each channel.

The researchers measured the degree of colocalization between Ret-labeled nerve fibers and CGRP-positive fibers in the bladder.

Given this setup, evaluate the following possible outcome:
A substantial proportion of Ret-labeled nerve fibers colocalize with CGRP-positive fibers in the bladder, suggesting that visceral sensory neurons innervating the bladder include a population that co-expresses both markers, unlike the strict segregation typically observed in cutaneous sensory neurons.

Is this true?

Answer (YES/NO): NO